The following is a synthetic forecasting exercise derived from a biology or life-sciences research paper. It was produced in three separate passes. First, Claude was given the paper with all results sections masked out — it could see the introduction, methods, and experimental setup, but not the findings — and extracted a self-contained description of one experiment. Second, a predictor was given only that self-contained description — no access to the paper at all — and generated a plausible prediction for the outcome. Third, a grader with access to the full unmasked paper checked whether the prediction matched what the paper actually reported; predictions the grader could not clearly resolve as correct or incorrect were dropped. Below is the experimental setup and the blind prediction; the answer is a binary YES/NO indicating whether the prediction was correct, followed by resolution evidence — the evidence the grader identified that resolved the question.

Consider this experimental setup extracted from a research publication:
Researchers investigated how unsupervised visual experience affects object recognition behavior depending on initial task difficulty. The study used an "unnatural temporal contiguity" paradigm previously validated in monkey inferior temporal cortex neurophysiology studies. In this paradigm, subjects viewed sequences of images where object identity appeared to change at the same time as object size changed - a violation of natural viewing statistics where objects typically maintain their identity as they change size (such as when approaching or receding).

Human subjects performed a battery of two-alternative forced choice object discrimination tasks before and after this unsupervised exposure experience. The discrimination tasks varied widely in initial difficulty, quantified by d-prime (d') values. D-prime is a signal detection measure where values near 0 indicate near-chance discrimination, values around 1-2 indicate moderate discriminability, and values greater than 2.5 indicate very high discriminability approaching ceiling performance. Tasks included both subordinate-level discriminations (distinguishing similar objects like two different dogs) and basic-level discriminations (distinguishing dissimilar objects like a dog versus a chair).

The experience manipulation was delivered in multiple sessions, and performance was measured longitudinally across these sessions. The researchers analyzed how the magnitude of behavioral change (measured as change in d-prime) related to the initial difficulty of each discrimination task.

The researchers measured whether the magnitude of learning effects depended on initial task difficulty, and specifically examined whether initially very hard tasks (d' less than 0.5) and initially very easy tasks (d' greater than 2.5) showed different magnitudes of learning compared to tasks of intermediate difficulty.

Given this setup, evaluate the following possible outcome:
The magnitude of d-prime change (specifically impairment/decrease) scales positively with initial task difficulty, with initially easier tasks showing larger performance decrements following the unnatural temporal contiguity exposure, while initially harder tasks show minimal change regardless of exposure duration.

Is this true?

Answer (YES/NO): NO